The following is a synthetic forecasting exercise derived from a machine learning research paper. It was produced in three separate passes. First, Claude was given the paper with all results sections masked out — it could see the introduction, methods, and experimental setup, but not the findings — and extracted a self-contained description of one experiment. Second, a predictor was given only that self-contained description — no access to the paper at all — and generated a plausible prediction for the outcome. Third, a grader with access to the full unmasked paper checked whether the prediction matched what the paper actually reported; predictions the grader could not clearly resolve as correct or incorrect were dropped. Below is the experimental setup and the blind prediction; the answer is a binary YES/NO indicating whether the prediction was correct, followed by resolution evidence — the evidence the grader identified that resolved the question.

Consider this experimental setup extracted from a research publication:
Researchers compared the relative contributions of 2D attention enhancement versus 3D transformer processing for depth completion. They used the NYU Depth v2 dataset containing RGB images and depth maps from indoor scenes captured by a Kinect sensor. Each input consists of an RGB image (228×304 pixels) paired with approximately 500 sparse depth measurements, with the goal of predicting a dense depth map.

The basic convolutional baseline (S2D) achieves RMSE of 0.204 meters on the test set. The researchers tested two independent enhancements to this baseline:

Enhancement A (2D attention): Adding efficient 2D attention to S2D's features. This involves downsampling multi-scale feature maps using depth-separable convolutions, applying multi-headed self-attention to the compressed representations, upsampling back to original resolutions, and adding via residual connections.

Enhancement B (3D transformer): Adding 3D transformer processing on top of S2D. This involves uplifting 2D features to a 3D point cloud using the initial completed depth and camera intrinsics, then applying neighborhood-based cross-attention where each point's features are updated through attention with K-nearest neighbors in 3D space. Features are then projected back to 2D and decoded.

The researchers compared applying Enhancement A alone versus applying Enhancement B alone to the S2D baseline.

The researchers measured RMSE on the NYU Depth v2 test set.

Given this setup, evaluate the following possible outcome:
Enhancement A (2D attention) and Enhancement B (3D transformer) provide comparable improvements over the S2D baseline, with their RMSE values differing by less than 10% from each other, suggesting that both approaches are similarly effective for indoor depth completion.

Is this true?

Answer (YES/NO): YES